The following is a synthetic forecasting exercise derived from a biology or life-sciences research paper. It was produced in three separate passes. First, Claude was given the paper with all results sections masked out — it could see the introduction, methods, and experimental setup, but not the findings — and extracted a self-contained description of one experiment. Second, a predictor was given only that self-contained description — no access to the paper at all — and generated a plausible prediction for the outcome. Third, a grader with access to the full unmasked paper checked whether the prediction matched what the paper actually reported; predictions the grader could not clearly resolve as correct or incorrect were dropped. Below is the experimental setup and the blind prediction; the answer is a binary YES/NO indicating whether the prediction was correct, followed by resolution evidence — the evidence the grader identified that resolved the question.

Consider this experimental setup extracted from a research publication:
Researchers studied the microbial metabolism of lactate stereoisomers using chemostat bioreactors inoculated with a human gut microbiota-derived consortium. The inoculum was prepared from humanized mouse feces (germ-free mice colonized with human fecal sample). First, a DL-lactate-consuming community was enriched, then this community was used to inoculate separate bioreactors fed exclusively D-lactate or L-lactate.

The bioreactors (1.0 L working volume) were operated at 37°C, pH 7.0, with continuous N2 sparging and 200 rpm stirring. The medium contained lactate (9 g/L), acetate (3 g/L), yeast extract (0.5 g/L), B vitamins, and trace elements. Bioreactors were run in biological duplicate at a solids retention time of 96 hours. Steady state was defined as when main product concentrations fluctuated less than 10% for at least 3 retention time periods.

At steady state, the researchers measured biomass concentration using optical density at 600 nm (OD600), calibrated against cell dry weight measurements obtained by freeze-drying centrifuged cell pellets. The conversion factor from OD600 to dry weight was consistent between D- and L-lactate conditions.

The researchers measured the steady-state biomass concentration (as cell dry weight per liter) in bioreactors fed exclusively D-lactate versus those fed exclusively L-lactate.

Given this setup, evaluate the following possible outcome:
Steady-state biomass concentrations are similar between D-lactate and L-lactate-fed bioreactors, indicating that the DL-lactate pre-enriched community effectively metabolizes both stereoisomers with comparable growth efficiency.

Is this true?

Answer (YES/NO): NO